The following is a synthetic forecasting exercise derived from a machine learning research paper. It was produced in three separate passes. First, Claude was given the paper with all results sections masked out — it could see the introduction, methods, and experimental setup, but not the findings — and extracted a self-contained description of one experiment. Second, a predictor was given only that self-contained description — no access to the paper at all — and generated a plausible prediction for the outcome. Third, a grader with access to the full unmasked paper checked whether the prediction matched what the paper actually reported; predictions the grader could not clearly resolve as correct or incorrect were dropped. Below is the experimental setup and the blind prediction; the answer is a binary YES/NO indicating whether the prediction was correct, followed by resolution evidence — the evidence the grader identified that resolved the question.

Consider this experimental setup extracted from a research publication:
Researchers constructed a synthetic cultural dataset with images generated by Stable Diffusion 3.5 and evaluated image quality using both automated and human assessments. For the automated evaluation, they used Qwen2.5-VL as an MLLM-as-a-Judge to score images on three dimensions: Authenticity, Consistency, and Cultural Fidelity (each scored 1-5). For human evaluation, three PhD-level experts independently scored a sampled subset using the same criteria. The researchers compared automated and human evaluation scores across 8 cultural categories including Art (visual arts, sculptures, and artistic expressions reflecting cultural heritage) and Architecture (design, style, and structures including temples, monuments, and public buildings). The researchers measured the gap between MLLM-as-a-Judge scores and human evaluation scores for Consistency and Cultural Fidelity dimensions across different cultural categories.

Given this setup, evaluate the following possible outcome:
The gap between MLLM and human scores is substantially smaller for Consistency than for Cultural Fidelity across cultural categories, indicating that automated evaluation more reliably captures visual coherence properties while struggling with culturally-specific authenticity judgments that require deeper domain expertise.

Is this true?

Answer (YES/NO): NO